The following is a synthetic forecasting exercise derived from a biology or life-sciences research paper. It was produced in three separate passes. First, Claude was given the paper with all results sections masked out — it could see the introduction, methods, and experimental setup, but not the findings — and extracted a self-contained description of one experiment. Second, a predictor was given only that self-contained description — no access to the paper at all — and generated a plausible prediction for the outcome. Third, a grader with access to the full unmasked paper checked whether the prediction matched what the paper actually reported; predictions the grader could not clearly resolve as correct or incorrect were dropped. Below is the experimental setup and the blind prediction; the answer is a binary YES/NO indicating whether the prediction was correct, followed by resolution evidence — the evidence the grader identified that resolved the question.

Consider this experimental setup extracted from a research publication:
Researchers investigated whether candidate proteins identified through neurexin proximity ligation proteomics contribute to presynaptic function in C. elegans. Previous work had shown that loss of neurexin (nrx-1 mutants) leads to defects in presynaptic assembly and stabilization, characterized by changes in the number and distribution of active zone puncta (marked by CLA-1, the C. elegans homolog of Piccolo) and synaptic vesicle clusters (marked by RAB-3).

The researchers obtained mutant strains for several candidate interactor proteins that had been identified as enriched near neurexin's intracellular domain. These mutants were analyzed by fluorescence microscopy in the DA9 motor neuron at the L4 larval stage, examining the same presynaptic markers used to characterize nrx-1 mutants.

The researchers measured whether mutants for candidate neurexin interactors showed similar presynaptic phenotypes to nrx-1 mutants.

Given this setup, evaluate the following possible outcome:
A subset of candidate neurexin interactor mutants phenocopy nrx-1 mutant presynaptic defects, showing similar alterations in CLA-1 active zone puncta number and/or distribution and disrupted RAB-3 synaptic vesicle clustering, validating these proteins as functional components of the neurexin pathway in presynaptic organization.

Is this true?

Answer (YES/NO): YES